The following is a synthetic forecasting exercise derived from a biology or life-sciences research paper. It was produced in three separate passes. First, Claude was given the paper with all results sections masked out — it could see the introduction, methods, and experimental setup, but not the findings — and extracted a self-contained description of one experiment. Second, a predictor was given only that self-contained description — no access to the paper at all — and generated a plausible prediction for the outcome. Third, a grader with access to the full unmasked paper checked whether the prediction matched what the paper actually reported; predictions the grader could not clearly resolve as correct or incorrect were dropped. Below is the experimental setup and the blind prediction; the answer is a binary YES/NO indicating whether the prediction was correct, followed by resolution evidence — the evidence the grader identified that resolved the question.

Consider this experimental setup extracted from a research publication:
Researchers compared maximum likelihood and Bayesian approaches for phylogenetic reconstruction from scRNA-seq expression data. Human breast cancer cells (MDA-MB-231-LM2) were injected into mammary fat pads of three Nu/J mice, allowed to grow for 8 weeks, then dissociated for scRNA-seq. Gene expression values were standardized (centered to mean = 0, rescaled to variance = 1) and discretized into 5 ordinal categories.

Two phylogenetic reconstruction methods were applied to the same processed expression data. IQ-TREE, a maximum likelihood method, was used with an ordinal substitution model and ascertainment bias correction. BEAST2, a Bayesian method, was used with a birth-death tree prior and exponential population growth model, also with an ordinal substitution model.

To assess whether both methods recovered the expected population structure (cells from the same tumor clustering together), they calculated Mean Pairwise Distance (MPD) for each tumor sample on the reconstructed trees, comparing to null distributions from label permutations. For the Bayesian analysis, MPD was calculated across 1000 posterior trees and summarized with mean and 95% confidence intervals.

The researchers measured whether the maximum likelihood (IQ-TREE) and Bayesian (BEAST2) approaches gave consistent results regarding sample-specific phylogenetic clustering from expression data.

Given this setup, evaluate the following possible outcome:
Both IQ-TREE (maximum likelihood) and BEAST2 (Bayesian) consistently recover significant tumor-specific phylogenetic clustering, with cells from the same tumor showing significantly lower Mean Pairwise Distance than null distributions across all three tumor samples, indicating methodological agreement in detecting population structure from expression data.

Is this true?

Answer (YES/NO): NO